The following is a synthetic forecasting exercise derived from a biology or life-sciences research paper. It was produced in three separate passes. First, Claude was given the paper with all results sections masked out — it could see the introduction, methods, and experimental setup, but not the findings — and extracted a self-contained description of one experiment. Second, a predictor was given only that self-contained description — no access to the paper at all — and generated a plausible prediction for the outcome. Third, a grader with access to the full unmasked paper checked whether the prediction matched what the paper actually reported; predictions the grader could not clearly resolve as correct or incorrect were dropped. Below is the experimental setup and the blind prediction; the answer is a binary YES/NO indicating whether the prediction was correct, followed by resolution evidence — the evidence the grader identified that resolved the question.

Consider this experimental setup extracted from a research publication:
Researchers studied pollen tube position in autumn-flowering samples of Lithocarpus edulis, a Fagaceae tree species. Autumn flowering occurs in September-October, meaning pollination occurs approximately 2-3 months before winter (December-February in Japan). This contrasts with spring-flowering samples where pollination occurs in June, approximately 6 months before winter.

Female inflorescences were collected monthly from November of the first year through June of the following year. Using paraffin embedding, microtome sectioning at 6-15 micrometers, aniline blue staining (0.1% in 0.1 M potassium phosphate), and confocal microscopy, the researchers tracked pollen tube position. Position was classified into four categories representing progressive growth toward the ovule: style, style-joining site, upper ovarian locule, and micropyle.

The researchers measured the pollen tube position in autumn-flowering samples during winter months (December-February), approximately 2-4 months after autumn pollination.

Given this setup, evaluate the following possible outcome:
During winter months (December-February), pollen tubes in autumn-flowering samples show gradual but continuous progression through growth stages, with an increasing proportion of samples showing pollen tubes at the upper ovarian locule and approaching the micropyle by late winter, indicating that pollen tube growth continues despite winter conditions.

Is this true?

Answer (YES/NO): NO